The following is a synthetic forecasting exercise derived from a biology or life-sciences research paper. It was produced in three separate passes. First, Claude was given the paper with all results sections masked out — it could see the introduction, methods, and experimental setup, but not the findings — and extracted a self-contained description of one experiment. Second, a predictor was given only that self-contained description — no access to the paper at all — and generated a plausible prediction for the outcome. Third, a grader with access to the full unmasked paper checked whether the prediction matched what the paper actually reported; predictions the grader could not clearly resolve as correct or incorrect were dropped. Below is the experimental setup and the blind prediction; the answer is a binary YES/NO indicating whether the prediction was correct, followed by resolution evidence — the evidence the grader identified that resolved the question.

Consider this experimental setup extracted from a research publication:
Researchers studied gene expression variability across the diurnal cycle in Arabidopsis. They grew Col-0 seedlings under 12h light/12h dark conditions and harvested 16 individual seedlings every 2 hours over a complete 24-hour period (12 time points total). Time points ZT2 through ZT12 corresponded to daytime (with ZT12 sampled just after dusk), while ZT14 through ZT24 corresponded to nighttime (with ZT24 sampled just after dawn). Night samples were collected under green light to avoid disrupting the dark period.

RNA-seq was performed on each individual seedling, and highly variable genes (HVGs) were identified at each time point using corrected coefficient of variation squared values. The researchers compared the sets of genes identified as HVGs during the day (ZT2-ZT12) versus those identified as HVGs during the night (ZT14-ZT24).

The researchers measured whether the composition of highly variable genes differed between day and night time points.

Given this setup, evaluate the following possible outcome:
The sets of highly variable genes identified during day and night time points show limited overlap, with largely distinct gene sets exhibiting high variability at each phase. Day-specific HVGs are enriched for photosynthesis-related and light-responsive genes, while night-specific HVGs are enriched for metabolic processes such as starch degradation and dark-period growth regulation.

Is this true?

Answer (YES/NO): NO